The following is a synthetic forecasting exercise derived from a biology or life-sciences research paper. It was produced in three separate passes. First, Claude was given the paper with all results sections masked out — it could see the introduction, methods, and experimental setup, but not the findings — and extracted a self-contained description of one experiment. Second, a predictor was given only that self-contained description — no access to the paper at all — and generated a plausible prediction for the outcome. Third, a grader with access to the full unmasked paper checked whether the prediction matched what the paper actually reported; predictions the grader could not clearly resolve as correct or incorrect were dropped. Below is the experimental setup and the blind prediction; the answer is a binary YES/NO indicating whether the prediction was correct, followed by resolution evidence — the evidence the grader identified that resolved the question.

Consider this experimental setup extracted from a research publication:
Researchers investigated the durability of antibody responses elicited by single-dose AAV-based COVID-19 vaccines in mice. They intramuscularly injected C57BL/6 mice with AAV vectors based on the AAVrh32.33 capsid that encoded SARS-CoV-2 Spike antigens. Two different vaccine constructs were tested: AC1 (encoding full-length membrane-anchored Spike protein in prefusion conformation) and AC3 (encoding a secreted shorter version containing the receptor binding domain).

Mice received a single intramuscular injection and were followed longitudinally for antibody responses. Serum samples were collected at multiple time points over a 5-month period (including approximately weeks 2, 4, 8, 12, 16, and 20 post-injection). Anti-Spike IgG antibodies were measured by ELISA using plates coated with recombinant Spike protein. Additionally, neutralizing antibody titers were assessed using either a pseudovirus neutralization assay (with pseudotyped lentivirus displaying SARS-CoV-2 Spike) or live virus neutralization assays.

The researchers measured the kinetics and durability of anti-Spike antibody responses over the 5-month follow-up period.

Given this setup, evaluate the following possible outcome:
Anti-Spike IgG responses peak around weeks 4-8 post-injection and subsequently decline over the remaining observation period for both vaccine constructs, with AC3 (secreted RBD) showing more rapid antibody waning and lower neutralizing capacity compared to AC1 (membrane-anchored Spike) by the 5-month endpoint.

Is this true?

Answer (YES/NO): NO